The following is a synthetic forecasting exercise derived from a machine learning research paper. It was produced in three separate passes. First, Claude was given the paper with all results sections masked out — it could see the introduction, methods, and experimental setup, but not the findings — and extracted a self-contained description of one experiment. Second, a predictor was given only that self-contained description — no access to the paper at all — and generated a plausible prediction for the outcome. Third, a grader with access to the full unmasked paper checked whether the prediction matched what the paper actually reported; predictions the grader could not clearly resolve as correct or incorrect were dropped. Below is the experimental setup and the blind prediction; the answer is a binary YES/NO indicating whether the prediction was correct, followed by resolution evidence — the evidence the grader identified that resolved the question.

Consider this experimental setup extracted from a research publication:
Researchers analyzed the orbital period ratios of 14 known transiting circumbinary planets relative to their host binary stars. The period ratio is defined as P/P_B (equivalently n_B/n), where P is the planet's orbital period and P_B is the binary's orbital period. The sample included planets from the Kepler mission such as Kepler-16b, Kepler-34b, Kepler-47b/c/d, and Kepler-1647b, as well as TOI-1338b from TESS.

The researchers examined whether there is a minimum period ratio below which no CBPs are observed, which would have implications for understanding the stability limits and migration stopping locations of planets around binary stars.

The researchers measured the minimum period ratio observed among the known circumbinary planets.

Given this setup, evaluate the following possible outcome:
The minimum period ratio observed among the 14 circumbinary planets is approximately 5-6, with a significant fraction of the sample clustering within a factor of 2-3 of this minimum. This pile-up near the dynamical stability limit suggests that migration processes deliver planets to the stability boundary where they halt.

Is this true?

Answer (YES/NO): YES